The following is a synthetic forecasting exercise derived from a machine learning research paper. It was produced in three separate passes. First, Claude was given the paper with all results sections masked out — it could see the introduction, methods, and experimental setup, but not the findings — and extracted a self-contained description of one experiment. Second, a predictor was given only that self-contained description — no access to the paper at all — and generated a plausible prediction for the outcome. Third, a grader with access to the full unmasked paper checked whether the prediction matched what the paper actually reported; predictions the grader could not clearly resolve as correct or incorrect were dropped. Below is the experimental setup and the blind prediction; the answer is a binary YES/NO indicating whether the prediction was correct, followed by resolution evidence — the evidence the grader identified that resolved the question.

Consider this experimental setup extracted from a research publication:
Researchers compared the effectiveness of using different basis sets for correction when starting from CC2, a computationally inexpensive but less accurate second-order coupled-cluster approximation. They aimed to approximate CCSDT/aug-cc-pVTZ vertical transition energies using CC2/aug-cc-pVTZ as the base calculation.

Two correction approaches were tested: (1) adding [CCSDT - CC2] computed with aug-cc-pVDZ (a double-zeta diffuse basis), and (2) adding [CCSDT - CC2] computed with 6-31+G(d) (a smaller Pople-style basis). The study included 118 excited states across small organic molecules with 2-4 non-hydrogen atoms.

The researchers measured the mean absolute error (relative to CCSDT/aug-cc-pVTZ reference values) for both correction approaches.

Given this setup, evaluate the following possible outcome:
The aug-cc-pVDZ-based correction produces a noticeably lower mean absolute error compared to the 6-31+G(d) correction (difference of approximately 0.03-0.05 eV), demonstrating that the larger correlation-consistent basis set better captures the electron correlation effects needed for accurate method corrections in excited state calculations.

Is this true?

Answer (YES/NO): NO